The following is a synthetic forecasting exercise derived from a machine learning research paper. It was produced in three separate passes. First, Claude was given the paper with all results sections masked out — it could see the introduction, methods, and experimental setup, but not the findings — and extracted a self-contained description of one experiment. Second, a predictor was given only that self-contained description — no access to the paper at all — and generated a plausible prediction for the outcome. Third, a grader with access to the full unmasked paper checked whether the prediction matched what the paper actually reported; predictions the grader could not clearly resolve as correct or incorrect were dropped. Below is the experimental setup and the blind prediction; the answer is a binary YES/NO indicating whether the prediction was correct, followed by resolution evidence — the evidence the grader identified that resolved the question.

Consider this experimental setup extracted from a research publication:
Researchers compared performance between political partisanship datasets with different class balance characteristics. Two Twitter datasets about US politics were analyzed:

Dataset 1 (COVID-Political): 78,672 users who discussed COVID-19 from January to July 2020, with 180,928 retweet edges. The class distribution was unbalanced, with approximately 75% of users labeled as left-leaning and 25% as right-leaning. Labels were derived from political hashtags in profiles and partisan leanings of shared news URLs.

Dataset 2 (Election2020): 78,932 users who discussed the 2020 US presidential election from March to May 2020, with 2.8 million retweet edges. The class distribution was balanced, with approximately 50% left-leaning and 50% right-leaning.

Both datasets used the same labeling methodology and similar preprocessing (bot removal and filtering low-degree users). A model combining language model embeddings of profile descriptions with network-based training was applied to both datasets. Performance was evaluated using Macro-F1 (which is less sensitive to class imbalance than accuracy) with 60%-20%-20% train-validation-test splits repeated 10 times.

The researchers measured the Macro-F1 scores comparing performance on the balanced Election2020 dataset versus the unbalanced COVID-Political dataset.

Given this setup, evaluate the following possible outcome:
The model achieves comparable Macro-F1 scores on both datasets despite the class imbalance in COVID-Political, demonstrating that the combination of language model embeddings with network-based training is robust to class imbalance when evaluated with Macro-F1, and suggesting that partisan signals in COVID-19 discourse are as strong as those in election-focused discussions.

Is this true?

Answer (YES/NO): NO